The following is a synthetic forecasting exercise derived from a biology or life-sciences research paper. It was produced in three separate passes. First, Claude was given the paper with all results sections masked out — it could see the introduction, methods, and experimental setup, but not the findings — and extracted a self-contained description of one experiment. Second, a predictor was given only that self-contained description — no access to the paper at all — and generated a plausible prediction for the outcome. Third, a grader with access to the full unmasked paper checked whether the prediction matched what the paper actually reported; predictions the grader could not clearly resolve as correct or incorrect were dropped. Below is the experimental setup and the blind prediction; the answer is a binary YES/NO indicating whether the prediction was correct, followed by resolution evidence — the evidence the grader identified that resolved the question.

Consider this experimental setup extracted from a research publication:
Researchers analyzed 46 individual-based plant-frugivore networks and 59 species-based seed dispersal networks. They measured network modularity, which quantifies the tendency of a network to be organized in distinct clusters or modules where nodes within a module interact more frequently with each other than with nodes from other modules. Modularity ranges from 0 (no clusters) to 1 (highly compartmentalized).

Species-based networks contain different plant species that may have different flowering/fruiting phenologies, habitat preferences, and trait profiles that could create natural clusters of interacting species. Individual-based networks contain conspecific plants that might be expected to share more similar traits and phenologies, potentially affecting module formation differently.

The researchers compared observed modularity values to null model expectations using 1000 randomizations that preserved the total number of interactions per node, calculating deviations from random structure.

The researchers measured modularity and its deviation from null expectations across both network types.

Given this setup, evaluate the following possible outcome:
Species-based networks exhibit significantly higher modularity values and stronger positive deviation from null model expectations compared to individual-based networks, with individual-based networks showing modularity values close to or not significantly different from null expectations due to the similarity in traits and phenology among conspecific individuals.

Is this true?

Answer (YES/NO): NO